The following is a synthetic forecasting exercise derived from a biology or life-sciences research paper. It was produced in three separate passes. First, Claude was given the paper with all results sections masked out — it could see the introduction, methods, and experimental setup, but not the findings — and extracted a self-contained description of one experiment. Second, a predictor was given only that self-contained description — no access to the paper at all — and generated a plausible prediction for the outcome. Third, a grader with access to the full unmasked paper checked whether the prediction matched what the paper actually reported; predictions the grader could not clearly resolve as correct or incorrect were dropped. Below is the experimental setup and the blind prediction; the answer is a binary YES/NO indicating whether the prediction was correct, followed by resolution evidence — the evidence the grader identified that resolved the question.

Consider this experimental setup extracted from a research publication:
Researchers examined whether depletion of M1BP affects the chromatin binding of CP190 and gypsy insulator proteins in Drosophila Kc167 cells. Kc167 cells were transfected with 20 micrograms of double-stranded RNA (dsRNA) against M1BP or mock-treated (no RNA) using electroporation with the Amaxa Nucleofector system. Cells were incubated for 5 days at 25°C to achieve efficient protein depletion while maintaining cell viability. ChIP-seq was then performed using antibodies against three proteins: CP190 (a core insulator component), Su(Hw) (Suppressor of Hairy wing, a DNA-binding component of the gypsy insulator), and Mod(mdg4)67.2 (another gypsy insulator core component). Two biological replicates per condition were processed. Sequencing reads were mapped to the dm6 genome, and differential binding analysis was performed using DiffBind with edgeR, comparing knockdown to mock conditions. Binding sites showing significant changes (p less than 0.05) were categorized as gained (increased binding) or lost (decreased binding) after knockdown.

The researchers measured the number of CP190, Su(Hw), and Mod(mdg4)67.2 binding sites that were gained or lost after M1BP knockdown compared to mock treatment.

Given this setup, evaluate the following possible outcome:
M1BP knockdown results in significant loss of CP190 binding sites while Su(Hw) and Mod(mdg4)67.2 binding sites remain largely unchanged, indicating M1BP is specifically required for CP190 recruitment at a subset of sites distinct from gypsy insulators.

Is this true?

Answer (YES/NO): NO